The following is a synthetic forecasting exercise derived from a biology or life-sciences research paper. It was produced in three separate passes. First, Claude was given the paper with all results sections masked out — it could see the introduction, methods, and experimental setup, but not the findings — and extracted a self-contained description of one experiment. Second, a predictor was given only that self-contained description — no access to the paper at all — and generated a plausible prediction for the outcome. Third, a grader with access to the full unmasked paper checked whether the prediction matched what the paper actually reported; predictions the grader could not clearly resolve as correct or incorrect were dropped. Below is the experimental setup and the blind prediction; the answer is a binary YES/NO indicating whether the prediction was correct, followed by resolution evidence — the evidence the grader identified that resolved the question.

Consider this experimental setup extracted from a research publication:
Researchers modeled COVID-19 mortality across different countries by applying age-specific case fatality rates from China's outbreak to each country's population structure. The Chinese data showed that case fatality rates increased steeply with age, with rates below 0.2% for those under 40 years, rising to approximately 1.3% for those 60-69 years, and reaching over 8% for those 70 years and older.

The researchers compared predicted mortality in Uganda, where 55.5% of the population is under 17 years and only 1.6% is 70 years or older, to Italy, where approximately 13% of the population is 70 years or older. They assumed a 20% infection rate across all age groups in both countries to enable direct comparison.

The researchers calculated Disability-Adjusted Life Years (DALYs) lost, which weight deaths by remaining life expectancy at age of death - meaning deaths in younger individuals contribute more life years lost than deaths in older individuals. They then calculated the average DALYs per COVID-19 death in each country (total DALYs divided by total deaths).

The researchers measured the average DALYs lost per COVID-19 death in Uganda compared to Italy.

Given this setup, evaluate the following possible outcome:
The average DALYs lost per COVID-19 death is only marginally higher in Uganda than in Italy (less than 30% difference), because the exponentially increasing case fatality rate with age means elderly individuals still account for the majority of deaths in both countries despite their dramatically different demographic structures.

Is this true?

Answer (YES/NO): NO